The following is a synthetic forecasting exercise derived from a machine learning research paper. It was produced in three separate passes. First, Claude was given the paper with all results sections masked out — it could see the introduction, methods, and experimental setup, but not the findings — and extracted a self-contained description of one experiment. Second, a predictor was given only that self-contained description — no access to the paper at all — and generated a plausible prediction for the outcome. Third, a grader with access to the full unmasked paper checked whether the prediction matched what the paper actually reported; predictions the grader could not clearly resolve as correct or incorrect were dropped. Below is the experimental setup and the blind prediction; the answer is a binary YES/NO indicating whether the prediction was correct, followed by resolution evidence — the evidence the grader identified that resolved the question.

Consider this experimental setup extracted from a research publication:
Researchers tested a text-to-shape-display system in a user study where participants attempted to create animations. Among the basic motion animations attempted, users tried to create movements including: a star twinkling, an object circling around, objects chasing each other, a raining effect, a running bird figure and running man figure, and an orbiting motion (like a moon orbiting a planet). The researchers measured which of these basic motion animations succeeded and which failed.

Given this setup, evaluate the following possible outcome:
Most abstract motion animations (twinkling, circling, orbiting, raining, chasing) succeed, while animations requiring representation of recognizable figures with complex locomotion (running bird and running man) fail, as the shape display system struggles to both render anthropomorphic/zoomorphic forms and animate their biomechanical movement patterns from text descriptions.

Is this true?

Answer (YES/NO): NO